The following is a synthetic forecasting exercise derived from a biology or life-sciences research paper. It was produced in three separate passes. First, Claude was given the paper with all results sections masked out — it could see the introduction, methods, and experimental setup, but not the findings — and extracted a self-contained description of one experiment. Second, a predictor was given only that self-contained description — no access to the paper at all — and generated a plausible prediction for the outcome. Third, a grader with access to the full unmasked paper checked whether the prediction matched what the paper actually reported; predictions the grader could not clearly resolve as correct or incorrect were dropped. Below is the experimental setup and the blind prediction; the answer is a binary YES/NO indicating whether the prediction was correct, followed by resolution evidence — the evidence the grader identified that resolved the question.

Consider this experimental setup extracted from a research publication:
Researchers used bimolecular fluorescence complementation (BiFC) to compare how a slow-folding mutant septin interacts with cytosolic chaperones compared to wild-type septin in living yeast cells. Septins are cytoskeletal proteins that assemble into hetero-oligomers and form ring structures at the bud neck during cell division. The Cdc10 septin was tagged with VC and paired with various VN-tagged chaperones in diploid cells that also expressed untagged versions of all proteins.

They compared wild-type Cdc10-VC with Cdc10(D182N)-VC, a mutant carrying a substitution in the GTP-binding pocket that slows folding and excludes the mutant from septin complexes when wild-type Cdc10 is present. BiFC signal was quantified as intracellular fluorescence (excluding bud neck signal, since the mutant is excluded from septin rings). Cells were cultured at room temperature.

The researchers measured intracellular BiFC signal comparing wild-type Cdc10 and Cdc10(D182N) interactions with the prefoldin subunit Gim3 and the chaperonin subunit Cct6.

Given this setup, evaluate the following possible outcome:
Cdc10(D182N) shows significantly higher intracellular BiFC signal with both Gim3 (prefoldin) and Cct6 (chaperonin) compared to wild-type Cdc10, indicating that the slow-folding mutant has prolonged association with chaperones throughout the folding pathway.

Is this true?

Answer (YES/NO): NO